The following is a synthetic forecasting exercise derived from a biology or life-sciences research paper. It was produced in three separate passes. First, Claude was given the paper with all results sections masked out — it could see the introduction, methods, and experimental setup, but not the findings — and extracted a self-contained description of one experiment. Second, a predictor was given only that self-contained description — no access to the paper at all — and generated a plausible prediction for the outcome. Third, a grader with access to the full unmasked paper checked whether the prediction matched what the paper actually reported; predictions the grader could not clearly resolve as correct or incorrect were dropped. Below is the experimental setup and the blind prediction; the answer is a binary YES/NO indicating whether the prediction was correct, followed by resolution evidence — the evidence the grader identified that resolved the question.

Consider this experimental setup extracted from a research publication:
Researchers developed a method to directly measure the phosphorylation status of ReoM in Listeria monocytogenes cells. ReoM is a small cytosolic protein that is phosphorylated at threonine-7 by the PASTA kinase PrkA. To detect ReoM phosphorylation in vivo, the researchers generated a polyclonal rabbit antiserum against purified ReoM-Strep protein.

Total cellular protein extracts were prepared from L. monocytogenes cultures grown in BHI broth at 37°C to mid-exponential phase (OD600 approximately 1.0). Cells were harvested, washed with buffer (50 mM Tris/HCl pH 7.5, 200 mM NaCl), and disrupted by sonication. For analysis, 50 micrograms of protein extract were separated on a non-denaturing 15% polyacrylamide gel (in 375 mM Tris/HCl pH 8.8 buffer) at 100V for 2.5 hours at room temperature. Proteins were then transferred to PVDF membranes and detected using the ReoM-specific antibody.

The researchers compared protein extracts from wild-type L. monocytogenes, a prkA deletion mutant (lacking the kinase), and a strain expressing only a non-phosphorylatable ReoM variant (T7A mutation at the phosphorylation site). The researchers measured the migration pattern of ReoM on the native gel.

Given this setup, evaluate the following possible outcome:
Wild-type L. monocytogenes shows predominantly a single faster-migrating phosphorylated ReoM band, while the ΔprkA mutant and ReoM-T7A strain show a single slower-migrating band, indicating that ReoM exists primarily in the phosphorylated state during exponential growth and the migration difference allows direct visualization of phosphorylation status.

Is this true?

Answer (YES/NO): YES